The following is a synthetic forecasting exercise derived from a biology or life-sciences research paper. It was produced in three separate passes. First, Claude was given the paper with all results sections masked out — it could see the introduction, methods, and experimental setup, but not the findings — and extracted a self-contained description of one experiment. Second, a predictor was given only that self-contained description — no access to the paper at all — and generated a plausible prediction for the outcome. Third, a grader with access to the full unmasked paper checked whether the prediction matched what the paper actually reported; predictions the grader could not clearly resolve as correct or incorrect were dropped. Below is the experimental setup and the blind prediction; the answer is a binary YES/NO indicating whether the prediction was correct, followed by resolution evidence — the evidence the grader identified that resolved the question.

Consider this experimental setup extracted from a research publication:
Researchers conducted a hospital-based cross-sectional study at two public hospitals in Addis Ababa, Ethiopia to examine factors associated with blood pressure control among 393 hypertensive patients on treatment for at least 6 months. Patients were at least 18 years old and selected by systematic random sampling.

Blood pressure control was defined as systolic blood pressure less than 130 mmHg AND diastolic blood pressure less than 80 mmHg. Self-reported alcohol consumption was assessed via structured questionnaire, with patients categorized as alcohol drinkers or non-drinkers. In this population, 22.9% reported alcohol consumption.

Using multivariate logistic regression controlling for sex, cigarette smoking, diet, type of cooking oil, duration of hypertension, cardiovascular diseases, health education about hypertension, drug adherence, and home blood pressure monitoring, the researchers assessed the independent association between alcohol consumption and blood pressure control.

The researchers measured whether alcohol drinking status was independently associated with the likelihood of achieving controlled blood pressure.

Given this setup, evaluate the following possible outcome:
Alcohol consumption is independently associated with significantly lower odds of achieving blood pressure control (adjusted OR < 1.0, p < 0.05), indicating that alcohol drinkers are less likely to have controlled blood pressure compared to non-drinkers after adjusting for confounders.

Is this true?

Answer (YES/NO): YES